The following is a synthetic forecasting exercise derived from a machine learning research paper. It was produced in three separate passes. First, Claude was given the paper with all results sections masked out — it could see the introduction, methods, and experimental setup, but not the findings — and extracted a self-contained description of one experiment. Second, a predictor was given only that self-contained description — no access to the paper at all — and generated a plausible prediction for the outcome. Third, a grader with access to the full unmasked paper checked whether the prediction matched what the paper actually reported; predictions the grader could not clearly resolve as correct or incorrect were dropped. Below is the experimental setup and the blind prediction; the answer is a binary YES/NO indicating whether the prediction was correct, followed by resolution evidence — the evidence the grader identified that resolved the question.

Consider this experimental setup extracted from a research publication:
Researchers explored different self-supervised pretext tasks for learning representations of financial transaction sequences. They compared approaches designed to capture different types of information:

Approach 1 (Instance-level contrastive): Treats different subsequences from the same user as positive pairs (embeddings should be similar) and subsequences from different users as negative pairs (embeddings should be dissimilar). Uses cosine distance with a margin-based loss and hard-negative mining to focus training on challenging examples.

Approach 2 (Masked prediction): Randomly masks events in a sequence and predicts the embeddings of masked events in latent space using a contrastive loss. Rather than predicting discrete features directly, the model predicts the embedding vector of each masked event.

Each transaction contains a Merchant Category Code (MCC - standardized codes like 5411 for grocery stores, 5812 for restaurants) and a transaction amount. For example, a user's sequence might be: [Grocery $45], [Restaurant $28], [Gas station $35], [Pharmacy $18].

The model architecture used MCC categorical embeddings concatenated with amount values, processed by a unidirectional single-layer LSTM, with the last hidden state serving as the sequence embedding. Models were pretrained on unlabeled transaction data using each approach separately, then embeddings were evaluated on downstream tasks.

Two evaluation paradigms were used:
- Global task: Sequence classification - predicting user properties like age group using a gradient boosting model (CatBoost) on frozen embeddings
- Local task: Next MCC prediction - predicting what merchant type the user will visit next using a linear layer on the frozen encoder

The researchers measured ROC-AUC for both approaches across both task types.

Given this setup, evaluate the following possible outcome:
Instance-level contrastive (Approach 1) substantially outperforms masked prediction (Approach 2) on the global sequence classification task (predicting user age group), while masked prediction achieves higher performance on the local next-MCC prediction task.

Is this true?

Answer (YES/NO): YES